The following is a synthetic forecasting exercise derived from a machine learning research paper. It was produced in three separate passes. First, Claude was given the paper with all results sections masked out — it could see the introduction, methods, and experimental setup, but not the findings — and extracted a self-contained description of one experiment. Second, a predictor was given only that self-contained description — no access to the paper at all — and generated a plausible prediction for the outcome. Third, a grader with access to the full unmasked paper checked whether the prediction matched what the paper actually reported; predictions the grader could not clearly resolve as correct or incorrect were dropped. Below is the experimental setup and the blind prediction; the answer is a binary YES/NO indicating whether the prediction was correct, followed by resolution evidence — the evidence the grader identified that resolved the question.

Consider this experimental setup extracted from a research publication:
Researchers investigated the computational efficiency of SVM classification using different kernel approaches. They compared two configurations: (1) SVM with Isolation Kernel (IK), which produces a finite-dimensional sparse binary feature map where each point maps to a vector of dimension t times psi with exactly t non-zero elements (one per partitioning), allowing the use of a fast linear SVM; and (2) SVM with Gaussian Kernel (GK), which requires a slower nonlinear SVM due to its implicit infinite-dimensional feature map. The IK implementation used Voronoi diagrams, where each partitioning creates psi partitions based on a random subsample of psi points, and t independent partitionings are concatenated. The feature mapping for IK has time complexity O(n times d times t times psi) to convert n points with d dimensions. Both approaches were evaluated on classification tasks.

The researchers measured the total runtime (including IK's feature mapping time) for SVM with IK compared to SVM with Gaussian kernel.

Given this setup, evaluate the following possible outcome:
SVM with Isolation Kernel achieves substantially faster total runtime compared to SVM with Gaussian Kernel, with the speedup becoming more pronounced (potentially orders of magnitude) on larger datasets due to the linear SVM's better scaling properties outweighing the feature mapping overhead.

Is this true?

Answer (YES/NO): YES